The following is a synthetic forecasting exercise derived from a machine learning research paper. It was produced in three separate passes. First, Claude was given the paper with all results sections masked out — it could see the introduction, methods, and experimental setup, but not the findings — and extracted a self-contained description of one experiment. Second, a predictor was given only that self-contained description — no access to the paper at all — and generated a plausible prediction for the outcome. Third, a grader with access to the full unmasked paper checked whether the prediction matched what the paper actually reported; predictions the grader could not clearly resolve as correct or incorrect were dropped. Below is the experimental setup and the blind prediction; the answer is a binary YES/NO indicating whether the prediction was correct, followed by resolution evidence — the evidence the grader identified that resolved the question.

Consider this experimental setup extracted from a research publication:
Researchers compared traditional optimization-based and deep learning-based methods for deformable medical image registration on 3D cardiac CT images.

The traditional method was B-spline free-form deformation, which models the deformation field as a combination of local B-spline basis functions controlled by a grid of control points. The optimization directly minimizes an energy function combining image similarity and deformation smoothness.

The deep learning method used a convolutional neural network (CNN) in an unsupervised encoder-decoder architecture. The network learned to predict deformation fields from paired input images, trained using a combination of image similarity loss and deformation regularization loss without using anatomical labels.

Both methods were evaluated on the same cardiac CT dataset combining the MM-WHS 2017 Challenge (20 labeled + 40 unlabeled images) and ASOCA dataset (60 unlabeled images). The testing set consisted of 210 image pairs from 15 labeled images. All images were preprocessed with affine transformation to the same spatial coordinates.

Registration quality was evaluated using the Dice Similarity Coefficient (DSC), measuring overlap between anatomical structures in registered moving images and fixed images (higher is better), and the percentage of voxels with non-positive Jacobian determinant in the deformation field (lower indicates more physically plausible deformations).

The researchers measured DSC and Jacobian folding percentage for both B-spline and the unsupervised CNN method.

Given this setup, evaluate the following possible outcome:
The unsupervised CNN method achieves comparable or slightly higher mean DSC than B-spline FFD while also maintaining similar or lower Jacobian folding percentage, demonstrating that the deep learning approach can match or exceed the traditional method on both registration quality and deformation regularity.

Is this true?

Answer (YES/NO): NO